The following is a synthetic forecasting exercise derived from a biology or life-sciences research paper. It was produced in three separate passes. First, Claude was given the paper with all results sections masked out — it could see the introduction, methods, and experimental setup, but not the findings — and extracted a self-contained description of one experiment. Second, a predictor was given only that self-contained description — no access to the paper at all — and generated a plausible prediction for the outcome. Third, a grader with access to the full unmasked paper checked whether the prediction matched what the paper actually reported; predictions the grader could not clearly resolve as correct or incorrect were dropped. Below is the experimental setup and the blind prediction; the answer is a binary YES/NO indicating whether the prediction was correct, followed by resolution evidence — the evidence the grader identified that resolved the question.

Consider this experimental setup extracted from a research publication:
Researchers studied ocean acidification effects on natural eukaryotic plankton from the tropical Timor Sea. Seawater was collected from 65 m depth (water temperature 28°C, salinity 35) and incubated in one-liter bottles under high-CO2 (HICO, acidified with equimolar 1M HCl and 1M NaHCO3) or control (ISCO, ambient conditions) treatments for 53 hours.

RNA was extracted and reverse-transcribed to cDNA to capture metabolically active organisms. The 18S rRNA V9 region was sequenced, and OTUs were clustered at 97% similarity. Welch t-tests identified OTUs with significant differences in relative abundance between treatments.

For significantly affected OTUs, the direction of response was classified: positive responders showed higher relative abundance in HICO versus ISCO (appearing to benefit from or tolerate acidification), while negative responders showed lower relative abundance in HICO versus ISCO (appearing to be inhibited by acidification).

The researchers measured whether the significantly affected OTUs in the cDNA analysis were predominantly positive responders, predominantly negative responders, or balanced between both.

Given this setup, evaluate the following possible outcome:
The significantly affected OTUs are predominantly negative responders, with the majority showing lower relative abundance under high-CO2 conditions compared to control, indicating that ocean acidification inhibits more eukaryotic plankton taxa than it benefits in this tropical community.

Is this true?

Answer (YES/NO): YES